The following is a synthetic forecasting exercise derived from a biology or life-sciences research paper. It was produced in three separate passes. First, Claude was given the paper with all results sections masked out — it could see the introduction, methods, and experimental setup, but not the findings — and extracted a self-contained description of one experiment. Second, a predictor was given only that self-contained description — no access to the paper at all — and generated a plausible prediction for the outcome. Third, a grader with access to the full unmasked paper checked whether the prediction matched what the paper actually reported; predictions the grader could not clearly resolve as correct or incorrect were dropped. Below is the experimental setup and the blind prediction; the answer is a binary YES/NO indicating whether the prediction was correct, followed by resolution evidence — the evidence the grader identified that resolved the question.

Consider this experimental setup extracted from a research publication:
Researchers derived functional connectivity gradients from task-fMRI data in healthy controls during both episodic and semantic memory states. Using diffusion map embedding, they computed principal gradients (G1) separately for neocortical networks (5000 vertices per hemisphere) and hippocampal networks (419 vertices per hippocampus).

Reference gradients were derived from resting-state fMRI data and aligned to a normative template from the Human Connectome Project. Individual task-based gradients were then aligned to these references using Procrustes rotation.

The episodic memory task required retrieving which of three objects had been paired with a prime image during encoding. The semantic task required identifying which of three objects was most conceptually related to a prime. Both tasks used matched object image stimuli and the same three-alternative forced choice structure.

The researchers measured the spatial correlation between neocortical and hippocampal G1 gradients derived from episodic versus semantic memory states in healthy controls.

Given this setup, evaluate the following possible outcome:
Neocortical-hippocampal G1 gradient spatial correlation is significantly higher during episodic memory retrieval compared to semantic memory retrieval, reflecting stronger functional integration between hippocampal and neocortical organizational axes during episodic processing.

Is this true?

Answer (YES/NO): NO